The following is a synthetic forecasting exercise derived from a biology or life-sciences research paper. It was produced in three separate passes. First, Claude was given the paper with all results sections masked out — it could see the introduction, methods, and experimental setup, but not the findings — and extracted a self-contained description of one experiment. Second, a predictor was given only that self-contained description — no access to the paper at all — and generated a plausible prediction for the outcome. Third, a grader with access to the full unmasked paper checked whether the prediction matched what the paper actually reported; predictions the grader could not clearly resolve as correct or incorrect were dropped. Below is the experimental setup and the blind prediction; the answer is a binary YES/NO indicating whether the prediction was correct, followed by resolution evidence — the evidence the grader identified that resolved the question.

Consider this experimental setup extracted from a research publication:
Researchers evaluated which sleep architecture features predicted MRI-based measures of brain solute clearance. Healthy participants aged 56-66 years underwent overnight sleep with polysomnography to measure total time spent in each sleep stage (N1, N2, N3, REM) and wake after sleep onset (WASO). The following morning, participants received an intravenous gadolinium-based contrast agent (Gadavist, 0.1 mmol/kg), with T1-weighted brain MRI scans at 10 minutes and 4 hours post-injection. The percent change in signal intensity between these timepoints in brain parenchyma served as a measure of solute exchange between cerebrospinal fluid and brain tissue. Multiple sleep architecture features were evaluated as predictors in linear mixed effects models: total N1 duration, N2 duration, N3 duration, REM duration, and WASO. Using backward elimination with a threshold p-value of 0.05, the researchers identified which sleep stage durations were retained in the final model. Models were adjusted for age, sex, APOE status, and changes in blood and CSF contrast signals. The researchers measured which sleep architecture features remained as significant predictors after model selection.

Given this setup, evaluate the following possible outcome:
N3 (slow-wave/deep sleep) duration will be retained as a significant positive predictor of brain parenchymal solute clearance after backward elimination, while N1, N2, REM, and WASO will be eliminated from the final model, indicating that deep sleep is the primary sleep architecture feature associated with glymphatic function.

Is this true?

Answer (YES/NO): NO